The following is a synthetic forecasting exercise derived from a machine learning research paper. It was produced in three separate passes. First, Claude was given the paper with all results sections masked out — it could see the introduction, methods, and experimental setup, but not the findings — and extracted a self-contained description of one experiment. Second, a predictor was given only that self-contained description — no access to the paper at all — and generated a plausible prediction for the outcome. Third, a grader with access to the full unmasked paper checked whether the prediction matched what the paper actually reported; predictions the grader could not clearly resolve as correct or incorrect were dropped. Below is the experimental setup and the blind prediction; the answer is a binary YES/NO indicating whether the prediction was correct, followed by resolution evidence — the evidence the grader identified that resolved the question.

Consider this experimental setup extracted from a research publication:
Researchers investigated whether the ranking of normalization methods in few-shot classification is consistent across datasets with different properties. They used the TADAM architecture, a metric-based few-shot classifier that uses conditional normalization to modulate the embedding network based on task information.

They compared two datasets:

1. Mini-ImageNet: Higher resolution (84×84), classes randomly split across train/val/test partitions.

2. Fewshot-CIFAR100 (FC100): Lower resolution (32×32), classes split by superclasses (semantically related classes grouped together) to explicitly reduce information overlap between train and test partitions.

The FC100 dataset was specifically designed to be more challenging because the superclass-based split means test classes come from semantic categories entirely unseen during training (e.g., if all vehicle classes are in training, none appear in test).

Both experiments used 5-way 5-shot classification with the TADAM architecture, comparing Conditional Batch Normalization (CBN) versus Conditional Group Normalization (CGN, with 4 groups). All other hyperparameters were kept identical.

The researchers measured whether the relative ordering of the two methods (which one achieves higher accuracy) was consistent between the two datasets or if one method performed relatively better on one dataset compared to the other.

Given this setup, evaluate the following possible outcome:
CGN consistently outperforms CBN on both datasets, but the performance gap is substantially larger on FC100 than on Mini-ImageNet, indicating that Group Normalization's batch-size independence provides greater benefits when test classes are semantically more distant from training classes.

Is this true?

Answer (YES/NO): NO